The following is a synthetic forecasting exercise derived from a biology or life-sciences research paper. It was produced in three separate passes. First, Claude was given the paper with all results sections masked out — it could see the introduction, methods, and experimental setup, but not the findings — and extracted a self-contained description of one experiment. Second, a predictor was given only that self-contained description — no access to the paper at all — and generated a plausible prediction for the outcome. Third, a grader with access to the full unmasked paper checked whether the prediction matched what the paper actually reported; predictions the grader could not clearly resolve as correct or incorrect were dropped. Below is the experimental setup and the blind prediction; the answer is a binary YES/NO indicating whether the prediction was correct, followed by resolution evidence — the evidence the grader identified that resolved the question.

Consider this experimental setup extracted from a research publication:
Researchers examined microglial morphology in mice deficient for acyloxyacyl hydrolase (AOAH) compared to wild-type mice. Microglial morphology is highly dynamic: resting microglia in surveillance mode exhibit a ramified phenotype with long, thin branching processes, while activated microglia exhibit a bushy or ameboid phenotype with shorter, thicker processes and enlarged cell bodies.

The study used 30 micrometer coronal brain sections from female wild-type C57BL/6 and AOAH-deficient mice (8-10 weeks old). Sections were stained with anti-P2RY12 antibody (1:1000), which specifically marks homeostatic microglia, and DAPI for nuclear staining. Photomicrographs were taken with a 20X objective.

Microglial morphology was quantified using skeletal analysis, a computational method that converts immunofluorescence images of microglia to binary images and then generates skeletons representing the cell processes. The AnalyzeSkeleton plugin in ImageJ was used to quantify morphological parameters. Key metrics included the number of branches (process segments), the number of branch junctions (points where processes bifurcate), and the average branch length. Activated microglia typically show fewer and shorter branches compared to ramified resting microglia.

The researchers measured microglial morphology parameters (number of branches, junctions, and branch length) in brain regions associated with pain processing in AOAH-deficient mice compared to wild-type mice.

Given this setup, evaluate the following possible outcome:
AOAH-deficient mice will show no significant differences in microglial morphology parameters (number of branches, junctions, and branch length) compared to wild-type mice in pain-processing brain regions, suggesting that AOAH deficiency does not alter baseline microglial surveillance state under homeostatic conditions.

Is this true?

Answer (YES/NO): NO